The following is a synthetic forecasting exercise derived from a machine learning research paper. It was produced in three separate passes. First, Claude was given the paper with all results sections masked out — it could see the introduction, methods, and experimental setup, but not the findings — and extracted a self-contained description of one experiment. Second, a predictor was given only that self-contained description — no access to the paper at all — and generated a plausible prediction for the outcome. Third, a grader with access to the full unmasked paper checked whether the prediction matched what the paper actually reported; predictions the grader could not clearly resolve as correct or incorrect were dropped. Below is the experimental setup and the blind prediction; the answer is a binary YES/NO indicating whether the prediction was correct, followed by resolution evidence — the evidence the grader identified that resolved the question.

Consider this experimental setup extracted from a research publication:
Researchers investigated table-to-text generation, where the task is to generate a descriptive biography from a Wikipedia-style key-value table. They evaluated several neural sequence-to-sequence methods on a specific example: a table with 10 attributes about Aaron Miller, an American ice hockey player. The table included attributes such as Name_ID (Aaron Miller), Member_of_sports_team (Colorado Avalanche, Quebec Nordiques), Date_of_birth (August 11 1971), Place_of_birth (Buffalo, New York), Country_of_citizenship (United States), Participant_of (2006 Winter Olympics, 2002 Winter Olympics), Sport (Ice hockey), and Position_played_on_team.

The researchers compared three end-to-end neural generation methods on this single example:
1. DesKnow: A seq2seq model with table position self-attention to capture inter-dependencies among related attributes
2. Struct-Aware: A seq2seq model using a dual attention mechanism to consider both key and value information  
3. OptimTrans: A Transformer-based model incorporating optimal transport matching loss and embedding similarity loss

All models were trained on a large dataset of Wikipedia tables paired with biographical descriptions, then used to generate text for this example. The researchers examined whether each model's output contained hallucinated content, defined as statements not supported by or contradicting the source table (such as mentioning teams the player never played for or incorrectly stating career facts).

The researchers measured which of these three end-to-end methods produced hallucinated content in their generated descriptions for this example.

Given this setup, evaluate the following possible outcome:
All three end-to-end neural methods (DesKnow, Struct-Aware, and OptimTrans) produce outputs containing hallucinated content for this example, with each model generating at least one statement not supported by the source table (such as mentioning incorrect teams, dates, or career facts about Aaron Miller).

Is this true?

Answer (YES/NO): NO